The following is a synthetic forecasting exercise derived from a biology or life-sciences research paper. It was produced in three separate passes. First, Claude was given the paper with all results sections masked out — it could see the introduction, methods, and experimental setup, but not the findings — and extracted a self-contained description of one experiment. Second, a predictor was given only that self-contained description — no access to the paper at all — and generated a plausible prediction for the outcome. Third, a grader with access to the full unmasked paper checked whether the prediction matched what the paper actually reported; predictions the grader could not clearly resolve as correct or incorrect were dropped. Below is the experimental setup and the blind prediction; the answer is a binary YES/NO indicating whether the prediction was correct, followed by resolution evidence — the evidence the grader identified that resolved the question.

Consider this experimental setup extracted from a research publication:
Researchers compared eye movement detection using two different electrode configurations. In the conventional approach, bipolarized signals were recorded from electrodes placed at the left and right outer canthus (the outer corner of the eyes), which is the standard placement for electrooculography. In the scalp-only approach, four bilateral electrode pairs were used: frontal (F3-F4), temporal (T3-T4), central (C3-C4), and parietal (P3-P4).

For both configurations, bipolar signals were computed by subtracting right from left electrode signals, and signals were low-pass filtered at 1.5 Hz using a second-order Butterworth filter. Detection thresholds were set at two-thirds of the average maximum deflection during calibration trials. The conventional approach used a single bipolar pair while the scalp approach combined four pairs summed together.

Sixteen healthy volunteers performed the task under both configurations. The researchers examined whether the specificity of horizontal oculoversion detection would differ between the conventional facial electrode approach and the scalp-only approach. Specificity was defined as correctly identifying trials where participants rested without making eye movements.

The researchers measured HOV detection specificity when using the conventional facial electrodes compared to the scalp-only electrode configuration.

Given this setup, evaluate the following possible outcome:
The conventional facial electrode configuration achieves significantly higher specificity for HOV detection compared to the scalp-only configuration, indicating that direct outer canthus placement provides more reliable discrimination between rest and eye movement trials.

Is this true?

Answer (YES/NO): NO